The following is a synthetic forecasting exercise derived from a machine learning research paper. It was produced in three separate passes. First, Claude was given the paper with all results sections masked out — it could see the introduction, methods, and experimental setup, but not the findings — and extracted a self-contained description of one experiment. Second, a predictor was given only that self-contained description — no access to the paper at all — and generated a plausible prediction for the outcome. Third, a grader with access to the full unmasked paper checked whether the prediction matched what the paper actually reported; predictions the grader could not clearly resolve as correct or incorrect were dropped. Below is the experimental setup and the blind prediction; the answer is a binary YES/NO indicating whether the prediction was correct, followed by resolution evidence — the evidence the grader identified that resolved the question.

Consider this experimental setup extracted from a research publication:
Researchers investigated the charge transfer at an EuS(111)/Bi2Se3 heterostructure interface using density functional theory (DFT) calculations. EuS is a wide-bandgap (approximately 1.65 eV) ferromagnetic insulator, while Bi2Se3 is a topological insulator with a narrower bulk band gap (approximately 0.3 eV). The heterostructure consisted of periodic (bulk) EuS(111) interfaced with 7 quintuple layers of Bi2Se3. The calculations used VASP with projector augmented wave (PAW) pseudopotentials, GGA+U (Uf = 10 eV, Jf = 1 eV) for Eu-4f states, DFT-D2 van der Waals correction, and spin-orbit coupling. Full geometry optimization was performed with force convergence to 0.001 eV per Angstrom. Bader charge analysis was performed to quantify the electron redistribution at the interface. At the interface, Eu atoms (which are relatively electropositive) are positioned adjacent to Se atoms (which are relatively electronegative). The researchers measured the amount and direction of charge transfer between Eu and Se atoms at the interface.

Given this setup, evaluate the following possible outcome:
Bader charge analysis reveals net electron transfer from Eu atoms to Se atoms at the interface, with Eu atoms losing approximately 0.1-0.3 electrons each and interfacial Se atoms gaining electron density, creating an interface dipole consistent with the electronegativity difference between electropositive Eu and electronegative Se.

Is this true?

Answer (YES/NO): NO